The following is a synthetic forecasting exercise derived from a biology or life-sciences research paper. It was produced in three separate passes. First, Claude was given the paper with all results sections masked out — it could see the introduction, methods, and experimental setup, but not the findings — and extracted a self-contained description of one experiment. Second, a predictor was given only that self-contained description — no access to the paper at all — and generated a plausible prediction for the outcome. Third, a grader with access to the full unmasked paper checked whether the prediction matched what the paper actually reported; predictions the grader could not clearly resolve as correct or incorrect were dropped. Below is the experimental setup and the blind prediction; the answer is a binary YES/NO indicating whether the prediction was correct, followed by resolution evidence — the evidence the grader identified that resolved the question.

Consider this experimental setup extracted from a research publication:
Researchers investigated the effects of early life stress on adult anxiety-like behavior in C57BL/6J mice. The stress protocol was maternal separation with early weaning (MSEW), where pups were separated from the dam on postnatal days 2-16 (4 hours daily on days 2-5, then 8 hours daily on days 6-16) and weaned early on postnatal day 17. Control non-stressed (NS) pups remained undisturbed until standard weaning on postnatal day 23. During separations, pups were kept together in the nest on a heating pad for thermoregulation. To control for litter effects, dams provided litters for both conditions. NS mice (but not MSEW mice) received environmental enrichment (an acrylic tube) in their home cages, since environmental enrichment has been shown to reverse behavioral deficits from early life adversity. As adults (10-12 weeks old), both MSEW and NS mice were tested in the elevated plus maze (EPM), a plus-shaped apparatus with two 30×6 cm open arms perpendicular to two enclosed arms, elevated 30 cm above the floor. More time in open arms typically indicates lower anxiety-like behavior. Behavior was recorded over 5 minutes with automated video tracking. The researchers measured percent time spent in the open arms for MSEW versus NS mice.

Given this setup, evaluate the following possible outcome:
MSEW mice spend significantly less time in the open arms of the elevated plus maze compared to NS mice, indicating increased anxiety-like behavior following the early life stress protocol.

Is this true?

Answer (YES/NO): NO